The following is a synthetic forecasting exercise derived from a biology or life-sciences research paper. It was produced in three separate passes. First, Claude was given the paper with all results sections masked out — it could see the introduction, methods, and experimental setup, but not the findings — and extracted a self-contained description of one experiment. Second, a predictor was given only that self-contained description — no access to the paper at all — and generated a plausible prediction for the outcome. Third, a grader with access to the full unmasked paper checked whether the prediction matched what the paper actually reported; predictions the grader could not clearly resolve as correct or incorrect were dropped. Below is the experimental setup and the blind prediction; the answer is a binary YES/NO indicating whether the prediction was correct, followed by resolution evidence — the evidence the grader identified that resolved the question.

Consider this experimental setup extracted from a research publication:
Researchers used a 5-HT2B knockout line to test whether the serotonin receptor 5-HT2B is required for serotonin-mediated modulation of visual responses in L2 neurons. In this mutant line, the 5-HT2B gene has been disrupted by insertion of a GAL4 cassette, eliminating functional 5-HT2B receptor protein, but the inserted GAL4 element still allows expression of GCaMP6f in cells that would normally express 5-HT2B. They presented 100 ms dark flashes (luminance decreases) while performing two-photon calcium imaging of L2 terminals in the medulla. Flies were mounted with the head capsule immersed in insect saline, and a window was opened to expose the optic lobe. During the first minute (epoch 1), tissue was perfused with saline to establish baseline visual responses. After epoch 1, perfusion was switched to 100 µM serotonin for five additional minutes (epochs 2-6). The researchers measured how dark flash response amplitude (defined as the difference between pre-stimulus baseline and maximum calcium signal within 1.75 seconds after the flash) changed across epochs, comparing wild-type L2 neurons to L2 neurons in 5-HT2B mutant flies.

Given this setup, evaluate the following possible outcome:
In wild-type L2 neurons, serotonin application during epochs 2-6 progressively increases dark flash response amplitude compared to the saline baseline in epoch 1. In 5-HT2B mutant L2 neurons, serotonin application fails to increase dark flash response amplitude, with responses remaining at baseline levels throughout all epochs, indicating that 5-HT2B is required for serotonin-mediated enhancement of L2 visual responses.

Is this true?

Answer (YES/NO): NO